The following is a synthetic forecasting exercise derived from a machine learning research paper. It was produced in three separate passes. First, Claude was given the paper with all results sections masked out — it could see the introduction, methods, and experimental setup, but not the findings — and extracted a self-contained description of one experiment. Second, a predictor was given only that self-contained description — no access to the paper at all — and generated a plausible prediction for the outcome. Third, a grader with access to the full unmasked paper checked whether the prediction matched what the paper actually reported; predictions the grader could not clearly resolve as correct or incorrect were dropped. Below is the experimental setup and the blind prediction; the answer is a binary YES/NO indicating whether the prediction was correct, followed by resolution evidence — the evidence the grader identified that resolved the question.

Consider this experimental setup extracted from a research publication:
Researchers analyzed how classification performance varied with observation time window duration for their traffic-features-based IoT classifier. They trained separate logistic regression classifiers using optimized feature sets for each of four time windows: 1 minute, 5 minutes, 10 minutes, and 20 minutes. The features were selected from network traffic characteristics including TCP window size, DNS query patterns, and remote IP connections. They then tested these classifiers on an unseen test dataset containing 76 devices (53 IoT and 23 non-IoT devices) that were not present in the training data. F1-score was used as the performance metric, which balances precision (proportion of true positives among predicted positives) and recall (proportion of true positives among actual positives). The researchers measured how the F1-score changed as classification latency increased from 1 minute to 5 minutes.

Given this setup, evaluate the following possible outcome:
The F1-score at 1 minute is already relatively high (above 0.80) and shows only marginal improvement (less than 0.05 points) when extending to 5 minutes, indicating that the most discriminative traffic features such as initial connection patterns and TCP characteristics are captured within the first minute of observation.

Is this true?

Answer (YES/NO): NO